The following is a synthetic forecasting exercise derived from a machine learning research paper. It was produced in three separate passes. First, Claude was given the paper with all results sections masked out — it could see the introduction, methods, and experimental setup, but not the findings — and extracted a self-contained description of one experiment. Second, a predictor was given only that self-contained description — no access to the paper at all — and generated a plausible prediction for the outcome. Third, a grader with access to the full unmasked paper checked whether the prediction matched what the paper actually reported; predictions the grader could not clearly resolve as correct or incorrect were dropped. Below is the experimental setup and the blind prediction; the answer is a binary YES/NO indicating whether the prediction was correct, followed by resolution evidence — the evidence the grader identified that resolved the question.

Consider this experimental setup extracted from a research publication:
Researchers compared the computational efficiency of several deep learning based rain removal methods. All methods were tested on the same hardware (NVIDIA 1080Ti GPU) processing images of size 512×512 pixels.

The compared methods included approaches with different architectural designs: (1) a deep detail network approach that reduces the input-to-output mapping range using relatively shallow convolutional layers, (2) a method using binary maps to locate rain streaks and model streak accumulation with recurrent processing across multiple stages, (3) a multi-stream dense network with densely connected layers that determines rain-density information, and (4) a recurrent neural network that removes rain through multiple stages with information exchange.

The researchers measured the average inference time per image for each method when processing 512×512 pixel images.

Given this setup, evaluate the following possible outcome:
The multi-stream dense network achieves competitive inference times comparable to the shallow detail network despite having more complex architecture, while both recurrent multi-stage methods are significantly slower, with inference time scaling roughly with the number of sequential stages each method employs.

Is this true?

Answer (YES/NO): NO